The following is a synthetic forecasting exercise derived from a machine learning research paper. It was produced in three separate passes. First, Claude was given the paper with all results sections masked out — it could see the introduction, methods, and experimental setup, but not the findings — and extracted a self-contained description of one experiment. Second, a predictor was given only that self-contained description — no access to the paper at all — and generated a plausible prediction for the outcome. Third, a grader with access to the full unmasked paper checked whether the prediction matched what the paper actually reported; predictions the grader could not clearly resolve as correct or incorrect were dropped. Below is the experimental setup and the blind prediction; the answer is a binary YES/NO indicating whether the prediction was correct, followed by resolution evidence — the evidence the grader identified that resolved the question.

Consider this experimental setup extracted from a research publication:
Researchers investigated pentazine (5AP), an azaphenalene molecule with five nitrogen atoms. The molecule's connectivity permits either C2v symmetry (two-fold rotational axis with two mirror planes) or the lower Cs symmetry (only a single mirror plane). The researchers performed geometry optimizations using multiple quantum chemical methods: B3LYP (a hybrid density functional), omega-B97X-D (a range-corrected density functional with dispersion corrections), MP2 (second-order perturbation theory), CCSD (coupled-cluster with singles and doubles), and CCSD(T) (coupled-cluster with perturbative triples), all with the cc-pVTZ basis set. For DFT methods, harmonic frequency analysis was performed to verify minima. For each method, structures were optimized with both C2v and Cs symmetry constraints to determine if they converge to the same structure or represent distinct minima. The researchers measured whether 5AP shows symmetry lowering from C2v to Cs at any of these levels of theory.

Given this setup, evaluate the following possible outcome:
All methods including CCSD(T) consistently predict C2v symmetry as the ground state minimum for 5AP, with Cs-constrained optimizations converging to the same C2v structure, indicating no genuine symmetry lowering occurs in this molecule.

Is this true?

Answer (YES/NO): YES